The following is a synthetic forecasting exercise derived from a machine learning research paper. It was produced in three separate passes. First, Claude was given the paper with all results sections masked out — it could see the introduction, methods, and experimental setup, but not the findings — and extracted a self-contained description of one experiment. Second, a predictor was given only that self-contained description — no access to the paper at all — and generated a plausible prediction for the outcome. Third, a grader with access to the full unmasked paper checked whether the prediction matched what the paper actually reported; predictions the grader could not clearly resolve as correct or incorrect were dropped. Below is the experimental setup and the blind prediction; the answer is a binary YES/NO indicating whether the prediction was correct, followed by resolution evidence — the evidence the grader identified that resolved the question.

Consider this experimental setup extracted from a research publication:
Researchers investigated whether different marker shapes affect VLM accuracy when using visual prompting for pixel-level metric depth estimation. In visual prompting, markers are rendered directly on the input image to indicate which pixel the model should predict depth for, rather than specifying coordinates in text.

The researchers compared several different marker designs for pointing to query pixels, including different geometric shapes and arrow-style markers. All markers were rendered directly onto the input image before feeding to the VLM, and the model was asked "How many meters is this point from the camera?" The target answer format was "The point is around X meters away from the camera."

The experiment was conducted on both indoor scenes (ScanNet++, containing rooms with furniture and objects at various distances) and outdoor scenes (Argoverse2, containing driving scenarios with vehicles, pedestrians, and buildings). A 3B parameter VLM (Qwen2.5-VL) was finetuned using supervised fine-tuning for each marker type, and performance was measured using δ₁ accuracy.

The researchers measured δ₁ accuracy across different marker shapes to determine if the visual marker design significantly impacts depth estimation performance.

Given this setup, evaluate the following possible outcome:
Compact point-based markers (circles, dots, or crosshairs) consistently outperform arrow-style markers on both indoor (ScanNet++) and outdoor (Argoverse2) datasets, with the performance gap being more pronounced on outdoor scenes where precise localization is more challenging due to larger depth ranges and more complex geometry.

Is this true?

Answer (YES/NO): NO